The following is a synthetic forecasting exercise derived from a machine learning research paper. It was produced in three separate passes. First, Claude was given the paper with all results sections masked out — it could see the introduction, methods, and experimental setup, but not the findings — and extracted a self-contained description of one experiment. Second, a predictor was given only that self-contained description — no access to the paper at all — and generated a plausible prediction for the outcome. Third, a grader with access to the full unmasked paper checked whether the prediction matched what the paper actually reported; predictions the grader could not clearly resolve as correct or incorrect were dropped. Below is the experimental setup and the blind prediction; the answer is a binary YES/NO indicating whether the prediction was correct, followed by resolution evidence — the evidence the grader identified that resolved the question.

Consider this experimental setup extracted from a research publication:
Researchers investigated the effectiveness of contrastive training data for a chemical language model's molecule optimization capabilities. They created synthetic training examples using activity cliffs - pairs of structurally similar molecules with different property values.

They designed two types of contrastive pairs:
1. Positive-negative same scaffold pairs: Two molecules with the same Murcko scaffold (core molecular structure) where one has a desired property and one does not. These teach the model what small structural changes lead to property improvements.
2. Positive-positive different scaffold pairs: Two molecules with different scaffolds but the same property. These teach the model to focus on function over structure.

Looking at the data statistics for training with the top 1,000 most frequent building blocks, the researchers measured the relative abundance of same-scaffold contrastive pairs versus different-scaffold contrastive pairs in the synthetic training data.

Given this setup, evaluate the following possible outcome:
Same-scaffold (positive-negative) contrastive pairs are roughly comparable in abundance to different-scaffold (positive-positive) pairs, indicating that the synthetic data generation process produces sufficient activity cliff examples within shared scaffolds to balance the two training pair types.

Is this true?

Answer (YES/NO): NO